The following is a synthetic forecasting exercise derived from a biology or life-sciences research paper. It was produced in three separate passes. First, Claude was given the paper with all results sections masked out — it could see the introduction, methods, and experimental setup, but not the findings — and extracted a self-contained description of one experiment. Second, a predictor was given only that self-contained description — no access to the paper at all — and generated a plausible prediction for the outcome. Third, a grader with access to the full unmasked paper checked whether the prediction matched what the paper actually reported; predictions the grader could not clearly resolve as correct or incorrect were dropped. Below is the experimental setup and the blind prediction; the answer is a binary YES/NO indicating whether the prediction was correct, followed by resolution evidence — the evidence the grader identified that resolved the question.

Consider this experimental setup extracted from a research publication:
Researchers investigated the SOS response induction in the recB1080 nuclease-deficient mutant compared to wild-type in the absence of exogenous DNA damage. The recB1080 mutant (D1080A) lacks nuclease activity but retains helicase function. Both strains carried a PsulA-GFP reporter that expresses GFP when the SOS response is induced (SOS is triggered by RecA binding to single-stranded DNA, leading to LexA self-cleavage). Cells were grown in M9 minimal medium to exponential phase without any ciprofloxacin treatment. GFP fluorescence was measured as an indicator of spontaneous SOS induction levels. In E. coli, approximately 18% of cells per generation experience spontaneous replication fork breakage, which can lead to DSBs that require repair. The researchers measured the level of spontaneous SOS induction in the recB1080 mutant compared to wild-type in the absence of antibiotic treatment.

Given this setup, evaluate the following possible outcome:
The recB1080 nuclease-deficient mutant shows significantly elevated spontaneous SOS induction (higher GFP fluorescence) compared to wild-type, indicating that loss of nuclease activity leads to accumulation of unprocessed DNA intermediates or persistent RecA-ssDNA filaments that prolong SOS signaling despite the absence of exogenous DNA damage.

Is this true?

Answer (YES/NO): YES